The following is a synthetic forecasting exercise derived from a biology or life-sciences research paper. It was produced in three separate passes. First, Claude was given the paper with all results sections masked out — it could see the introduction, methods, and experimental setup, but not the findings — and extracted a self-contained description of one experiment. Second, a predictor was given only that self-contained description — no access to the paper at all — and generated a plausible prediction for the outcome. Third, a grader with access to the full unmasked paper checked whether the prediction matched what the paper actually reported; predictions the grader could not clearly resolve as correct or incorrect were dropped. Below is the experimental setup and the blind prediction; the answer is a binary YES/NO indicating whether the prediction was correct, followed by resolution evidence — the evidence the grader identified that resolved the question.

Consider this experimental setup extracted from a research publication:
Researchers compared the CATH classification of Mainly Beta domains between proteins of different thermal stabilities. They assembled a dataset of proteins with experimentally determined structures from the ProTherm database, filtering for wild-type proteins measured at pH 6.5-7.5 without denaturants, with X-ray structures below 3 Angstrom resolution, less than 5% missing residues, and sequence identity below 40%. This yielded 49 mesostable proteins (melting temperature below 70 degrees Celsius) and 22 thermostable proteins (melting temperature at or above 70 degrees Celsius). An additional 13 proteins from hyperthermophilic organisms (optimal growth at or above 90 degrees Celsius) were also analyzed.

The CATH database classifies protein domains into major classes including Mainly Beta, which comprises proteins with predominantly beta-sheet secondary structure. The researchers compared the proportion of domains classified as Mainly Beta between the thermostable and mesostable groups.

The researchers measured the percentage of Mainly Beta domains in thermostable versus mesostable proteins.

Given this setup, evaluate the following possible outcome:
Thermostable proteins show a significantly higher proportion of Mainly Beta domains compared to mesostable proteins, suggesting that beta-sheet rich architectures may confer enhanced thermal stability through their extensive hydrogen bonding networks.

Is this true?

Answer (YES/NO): NO